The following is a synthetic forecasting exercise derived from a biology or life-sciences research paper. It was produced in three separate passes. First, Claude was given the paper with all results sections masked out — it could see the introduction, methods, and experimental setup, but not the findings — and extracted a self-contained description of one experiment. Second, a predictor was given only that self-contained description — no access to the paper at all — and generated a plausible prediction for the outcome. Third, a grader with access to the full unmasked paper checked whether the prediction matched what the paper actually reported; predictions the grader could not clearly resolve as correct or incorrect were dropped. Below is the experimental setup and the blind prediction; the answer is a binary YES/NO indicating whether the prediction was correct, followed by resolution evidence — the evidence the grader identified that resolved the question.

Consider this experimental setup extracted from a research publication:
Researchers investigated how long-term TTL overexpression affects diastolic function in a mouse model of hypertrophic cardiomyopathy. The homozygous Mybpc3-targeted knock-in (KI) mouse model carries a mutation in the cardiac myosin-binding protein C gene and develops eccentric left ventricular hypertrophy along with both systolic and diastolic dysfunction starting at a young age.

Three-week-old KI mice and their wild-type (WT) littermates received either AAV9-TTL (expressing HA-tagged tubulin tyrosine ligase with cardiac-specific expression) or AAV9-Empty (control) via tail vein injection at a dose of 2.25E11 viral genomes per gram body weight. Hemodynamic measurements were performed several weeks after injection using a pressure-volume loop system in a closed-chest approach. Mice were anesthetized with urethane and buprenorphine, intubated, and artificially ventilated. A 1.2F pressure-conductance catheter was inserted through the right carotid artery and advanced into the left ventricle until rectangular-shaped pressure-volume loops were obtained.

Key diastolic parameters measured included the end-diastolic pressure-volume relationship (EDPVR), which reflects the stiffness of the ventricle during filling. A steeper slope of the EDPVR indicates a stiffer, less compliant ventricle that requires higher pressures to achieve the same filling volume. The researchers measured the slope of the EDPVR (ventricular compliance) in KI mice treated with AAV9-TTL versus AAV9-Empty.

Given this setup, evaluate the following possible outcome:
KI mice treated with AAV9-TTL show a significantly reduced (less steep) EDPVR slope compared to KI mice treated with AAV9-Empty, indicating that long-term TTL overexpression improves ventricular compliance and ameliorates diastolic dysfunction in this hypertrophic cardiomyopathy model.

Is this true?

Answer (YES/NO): YES